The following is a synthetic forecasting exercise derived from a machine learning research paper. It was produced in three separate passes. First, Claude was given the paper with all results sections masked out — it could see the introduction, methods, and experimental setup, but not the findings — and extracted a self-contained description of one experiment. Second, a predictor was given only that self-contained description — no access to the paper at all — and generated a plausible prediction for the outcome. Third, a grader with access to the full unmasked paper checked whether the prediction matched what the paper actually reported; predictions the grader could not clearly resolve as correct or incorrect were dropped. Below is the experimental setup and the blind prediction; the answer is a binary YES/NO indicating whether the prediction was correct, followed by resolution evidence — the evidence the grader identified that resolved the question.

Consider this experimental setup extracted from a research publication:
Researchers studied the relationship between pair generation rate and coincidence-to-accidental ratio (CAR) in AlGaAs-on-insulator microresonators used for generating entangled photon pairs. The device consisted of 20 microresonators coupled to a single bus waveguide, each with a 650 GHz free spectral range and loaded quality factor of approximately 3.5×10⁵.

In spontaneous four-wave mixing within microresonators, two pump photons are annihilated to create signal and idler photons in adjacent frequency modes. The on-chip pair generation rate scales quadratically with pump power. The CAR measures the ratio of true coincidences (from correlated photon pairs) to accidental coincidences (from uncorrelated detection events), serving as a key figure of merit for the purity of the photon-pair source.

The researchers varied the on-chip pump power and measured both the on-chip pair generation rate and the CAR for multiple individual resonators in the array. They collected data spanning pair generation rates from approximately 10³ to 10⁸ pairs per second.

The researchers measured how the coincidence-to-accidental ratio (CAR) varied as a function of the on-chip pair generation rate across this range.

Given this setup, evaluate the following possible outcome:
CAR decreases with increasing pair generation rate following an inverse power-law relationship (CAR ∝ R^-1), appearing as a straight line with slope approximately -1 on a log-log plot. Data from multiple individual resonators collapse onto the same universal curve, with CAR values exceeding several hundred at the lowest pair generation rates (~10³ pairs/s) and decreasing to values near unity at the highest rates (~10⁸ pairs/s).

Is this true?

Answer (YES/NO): NO